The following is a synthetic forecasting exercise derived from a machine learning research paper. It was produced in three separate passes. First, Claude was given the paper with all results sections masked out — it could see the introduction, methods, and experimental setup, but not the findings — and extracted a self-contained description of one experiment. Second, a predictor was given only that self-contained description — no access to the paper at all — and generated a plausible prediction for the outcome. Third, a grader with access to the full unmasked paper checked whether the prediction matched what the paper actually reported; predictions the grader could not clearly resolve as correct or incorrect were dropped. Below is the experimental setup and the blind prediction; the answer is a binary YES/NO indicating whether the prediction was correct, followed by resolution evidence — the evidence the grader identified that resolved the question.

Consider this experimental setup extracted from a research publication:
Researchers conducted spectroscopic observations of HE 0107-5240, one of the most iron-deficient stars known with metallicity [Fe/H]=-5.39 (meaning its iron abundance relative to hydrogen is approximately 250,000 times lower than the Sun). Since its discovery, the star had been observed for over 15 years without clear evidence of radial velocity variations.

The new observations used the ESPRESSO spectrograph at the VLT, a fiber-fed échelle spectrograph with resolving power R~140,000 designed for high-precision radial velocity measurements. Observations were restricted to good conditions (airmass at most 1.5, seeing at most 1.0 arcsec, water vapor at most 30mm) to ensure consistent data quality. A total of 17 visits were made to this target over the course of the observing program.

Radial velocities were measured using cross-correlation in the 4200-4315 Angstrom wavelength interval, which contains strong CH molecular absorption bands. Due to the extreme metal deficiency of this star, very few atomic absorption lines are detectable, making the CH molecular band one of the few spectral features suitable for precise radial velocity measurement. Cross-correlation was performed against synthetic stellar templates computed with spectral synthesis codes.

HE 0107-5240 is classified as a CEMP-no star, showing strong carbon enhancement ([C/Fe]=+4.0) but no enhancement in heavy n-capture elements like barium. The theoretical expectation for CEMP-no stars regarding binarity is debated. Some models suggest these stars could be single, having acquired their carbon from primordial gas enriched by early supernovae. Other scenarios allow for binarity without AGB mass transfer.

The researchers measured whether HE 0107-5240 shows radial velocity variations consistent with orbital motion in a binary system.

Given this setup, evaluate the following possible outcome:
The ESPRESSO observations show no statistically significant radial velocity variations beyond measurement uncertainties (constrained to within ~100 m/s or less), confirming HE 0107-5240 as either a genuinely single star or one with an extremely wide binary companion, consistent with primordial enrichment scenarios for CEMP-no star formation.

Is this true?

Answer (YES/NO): NO